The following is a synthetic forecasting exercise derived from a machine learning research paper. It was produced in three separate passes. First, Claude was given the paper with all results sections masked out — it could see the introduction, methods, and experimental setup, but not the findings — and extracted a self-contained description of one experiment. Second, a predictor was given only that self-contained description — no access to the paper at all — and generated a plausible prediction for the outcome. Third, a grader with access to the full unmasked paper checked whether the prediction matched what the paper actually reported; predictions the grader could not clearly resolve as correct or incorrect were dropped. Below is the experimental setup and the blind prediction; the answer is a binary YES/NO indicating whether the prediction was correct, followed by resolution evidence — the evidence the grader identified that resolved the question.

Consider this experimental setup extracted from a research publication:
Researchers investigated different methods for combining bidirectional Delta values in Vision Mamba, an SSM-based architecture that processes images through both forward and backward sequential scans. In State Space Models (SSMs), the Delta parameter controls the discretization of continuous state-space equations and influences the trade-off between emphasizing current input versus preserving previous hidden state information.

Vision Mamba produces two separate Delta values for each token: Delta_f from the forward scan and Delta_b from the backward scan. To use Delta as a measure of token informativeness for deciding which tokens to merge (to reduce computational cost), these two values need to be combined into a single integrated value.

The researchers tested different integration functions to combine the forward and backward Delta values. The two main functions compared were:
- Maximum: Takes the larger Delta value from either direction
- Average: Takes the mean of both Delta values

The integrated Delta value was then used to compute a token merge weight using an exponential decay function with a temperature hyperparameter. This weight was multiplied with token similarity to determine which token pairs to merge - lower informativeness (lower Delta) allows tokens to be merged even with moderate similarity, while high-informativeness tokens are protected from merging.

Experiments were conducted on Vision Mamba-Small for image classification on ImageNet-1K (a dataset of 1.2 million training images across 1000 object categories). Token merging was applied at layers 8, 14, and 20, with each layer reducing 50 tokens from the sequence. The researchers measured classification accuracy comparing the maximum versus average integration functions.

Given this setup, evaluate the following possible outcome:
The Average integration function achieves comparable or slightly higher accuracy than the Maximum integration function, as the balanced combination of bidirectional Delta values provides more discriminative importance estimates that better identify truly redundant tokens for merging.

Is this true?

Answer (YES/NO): YES